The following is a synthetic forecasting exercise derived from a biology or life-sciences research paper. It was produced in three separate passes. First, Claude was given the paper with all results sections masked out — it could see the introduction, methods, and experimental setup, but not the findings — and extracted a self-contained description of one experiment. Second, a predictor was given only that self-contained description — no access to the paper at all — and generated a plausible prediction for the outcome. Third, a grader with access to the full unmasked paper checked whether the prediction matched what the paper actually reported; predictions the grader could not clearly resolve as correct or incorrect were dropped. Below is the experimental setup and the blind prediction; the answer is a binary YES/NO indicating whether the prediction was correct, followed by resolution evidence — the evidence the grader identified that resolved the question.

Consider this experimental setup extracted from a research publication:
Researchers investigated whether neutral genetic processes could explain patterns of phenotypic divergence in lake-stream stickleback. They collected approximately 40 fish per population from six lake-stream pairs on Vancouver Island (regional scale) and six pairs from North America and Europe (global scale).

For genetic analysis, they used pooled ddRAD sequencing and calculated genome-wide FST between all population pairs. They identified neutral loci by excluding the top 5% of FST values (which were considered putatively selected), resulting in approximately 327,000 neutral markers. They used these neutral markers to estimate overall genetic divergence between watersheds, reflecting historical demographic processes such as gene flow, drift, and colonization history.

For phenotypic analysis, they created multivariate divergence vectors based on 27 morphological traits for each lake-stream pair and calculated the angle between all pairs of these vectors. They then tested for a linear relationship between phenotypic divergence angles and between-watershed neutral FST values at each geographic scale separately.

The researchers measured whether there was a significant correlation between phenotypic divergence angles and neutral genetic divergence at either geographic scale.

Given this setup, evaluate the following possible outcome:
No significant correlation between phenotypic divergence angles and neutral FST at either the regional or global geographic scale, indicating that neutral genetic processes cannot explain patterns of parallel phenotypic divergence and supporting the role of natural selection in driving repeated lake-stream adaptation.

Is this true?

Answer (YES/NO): YES